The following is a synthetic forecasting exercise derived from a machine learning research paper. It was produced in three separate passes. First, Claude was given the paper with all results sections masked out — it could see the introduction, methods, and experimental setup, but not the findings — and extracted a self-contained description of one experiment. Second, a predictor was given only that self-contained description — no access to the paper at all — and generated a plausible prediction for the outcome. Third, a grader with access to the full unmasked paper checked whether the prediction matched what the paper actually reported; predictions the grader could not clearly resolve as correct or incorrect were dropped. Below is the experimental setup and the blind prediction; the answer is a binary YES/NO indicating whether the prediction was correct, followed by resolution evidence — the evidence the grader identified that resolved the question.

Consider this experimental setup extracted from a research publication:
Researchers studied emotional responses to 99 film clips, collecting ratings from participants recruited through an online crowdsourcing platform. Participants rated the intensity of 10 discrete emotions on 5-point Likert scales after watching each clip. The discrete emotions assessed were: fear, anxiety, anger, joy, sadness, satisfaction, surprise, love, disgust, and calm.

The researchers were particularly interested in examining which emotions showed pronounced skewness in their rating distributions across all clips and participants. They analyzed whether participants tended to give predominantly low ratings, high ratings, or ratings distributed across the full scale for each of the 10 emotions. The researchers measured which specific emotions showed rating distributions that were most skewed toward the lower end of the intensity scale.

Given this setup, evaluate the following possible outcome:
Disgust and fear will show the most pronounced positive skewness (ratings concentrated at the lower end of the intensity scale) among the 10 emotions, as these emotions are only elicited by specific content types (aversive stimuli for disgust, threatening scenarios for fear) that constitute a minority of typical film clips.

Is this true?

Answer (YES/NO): NO